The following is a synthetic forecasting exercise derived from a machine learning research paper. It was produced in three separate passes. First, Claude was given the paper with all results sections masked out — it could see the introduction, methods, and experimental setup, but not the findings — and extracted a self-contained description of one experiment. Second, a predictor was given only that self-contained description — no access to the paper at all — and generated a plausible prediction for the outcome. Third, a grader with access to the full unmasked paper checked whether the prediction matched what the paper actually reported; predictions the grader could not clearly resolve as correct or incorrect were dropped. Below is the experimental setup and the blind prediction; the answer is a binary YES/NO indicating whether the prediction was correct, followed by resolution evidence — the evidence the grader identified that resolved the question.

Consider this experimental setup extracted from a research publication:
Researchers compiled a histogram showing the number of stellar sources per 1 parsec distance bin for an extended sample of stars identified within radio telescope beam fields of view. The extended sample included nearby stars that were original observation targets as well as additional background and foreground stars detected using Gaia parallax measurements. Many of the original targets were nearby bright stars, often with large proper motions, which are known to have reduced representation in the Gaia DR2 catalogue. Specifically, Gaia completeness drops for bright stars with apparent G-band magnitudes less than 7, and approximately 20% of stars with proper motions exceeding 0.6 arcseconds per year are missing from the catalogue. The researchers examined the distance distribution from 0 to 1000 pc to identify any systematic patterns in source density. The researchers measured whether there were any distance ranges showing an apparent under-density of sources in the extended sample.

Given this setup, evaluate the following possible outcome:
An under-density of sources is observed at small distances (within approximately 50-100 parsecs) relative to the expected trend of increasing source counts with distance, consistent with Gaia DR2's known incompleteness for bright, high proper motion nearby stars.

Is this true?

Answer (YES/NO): YES